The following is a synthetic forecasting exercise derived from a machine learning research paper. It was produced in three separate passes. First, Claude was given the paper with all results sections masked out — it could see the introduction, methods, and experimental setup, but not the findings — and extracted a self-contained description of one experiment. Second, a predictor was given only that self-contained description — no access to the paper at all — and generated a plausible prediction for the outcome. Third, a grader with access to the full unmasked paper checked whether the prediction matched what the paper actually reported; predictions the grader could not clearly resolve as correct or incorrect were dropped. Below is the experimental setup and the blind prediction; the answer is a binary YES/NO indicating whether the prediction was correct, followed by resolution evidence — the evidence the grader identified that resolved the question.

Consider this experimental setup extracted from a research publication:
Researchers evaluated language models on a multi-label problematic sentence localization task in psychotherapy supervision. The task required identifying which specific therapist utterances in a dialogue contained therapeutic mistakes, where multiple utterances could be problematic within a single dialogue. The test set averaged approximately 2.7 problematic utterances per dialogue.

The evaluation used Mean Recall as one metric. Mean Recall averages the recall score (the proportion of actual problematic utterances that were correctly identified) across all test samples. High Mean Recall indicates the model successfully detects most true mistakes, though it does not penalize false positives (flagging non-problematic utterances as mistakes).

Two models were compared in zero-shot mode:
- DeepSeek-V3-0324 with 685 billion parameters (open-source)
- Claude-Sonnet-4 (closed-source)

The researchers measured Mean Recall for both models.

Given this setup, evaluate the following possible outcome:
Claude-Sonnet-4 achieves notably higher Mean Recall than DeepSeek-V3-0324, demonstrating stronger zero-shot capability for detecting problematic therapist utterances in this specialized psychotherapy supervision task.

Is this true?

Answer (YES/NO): NO